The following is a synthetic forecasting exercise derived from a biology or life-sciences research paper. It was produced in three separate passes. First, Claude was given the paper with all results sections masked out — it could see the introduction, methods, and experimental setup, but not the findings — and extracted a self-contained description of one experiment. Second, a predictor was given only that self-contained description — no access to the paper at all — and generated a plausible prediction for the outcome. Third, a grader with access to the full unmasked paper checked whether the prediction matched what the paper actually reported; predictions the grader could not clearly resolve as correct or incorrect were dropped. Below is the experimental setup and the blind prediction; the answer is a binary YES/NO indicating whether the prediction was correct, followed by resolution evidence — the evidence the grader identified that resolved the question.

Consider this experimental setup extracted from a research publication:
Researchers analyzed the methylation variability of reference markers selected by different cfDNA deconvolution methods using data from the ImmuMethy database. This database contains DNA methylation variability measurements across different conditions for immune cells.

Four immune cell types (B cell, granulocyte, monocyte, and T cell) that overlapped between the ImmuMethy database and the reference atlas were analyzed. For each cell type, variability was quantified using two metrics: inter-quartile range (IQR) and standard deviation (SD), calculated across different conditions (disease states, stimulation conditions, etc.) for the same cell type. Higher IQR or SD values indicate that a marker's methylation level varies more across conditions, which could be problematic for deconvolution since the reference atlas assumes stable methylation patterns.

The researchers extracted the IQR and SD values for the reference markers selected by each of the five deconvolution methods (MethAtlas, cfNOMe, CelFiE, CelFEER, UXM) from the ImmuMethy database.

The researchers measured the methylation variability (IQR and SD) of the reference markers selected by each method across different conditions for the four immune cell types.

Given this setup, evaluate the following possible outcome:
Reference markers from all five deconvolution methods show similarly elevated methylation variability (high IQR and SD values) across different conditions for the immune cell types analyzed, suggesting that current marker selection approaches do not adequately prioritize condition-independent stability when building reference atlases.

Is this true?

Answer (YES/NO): NO